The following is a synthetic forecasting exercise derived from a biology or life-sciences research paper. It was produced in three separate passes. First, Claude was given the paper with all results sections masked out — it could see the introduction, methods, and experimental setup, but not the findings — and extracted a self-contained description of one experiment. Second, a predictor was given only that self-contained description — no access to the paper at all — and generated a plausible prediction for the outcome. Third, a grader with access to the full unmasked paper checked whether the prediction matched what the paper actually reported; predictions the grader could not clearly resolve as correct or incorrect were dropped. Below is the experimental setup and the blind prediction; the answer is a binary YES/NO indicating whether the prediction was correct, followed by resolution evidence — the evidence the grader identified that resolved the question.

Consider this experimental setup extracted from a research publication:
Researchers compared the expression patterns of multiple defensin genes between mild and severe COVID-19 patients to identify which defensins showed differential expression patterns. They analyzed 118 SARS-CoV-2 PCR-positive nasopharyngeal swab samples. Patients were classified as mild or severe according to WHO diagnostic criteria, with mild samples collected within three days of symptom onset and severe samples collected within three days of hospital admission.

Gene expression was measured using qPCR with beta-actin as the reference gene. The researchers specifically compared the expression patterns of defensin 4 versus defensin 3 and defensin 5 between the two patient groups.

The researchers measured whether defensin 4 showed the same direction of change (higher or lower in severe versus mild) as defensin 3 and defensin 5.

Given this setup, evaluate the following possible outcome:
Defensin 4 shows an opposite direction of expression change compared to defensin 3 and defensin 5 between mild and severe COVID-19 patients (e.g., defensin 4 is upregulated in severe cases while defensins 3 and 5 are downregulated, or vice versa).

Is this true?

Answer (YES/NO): YES